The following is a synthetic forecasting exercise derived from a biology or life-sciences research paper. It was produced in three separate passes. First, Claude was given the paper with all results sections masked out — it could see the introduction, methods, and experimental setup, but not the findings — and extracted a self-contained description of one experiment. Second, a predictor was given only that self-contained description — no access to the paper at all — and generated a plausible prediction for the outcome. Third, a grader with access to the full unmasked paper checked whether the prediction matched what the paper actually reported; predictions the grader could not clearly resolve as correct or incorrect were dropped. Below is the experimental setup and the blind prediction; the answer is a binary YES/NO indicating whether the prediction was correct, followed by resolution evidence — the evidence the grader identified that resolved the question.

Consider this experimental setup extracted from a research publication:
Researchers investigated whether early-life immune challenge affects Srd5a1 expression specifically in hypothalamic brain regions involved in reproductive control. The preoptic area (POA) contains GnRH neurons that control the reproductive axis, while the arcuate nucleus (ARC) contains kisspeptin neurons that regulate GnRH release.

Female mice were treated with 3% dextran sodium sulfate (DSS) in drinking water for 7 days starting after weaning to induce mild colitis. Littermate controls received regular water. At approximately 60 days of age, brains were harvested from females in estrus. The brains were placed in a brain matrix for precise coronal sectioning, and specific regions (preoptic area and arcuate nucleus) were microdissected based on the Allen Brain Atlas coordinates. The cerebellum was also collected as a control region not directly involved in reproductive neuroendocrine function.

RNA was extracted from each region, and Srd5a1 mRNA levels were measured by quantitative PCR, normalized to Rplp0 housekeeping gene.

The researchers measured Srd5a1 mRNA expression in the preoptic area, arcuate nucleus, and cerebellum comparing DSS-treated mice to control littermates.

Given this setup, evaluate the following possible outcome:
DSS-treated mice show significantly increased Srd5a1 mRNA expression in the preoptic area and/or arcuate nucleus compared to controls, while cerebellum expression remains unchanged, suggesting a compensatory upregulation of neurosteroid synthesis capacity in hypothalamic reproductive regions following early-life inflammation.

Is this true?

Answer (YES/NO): NO